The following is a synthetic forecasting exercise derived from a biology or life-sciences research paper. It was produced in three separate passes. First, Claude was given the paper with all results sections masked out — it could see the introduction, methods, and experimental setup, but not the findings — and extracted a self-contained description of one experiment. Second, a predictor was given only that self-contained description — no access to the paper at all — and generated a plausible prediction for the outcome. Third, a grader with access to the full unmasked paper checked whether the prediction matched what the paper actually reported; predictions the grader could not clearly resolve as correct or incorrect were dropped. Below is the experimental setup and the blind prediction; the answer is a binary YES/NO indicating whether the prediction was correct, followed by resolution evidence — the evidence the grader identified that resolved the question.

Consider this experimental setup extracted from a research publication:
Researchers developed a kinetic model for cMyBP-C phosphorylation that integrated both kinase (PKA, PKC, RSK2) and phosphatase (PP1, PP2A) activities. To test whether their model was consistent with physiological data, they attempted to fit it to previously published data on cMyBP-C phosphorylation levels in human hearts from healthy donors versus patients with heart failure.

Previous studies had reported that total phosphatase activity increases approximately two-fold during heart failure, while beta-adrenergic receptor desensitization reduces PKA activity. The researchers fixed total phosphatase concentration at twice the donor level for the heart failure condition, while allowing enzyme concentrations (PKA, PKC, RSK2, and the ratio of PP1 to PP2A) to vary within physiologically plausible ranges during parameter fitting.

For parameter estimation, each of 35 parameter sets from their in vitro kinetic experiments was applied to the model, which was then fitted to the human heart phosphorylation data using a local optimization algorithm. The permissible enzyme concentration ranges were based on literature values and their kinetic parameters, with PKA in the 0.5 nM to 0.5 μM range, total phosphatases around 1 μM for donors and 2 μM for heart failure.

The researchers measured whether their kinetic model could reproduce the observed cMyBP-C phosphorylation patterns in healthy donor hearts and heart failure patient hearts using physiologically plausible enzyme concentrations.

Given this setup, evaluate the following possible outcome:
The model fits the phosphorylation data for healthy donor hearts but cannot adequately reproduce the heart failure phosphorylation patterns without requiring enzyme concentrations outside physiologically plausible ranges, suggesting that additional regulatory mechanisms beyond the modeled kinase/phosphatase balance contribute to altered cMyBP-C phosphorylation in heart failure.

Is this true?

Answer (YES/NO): NO